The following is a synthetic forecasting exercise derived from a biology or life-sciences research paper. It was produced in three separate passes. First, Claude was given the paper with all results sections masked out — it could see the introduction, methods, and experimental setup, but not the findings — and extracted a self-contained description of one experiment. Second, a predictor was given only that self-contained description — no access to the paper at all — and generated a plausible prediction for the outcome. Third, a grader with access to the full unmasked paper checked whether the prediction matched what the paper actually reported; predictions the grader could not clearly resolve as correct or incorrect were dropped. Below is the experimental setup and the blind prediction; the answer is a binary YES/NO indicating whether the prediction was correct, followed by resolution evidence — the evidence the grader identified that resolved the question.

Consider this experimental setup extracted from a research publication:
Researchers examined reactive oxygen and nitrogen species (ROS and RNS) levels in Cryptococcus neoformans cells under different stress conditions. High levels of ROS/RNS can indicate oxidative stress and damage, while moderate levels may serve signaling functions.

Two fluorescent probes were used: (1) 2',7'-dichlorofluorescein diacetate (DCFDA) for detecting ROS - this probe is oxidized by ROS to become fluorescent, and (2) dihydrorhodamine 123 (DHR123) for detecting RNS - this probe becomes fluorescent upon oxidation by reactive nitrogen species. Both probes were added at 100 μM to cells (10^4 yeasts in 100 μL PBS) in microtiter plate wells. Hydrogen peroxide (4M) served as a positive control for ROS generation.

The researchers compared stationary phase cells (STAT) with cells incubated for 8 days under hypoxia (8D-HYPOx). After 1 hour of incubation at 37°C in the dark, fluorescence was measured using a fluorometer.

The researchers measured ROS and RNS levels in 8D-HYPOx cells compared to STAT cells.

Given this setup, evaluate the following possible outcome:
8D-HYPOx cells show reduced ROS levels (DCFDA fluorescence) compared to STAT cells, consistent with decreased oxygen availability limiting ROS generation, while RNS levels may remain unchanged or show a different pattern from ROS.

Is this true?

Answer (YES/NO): NO